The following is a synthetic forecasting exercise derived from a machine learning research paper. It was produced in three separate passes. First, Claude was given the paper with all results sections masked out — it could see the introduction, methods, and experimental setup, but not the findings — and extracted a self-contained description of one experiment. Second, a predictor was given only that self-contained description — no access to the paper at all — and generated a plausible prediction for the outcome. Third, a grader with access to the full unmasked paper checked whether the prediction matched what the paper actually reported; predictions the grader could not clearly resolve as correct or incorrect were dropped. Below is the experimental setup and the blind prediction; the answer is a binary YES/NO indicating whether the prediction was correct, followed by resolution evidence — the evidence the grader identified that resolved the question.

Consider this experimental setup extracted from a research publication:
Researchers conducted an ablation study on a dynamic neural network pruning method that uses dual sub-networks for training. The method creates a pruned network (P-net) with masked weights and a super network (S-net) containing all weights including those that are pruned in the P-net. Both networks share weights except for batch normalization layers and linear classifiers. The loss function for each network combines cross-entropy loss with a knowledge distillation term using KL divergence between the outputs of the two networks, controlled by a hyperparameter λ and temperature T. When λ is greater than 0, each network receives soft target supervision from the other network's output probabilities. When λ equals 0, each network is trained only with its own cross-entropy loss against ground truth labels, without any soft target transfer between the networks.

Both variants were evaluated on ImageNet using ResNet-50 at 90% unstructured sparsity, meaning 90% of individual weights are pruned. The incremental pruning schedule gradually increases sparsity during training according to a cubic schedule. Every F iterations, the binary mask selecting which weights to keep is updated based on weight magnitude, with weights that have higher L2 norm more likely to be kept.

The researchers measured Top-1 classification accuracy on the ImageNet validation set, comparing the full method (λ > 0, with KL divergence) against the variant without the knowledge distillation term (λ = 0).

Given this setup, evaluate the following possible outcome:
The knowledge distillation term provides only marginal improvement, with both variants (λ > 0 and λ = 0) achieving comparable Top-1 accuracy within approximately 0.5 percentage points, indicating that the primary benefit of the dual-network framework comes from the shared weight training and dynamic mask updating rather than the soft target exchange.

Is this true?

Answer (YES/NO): YES